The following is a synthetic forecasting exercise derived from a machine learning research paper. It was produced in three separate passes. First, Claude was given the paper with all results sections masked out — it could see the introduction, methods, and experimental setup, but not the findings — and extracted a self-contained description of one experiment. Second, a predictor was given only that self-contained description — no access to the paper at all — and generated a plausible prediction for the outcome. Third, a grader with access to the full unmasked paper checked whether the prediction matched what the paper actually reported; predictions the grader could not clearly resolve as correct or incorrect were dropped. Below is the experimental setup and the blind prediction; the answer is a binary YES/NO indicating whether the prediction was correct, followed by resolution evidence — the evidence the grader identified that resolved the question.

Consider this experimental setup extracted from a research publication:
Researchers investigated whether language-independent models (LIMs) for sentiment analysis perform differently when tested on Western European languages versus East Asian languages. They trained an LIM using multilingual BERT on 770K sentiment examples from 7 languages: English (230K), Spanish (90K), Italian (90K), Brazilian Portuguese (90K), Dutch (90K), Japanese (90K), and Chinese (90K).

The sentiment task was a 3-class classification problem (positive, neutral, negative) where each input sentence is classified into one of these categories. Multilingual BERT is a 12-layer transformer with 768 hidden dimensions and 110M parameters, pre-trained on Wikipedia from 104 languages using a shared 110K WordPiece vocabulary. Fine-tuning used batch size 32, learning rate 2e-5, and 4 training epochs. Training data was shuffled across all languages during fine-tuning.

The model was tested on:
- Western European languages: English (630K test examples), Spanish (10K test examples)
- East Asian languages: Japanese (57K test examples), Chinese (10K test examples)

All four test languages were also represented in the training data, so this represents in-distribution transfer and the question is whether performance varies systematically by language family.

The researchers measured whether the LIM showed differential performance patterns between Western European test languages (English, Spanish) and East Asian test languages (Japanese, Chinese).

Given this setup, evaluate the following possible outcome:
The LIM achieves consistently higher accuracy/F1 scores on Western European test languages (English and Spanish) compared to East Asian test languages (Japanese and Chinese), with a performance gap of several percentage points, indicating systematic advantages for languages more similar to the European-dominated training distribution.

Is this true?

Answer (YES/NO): NO